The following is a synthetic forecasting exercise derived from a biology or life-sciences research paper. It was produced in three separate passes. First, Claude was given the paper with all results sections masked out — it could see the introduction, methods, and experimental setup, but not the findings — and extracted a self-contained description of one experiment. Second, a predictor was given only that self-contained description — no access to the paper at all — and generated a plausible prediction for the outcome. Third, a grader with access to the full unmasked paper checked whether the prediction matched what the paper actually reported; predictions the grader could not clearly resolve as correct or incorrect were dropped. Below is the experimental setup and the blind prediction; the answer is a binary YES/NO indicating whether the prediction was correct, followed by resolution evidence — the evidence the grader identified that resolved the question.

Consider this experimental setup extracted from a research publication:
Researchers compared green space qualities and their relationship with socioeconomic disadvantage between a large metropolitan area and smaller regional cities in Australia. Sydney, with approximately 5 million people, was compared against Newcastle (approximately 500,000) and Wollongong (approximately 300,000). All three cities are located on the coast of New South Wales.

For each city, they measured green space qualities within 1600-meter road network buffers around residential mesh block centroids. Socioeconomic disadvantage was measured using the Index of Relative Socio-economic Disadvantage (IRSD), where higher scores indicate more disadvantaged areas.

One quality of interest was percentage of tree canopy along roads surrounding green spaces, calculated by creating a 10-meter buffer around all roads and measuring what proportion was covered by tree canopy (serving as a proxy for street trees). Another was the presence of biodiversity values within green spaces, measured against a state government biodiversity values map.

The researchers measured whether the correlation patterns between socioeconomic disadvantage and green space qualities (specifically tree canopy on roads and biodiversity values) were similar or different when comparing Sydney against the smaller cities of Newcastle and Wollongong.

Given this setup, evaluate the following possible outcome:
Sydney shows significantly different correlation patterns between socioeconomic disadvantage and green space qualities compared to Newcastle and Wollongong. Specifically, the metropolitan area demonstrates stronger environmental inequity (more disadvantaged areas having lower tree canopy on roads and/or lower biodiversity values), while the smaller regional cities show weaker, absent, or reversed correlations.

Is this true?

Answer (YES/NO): YES